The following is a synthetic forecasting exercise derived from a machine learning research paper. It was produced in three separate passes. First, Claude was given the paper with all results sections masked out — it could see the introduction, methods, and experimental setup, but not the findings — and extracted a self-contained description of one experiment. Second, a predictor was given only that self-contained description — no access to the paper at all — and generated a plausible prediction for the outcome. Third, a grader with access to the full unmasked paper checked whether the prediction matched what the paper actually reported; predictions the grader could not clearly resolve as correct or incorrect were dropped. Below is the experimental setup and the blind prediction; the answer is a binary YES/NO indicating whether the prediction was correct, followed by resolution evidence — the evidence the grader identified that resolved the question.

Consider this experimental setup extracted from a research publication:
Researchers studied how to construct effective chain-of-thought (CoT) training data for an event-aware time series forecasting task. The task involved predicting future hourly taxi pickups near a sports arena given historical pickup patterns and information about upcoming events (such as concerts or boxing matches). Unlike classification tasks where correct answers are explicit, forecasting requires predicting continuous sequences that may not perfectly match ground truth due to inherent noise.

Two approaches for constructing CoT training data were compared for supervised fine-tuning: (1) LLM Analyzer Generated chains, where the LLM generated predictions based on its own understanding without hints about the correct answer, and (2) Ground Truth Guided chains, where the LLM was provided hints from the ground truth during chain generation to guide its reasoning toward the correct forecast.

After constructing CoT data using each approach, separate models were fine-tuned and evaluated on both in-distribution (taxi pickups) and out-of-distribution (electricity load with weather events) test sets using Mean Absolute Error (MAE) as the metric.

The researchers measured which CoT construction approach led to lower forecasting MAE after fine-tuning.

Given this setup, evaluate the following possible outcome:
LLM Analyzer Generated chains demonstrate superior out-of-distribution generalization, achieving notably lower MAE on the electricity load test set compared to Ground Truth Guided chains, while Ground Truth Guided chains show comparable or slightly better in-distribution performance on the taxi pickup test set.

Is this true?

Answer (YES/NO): NO